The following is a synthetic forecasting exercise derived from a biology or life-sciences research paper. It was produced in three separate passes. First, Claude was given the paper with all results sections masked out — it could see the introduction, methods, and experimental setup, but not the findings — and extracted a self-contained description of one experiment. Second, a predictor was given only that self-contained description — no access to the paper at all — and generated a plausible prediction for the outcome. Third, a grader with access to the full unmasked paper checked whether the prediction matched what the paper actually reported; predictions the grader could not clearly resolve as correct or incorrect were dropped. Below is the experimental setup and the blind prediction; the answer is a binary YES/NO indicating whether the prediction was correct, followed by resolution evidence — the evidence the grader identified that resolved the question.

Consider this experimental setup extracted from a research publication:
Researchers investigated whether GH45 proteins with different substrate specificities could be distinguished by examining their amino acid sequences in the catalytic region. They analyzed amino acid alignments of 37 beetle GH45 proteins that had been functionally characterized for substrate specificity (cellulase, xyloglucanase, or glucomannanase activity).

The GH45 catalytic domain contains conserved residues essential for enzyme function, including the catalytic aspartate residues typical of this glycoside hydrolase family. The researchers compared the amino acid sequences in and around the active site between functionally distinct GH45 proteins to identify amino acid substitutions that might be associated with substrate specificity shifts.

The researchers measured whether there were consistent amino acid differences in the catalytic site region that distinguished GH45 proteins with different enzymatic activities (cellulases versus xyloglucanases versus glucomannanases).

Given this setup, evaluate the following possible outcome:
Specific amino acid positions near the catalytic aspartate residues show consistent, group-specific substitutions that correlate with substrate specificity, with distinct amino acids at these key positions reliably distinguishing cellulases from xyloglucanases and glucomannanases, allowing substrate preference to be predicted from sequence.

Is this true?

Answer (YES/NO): NO